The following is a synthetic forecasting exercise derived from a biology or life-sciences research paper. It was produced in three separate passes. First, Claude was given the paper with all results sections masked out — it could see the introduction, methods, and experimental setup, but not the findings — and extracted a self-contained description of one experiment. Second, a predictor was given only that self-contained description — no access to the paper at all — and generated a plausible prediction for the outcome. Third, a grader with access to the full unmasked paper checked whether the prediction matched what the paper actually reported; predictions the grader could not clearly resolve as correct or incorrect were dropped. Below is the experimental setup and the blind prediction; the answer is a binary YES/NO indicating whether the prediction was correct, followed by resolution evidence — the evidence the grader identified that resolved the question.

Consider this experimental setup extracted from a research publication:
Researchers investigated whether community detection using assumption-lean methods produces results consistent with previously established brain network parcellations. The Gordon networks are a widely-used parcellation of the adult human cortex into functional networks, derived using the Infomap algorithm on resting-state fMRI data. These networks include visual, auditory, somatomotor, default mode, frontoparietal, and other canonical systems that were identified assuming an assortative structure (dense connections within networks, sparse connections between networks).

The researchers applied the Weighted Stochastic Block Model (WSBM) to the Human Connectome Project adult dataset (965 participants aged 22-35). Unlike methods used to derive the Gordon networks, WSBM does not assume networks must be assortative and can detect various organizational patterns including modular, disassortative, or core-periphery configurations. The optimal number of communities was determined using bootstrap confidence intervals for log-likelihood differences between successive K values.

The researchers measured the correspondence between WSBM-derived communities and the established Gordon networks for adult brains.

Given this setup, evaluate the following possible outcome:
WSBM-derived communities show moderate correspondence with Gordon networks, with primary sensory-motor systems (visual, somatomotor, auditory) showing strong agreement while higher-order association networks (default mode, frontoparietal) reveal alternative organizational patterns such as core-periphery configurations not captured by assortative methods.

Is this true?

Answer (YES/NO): NO